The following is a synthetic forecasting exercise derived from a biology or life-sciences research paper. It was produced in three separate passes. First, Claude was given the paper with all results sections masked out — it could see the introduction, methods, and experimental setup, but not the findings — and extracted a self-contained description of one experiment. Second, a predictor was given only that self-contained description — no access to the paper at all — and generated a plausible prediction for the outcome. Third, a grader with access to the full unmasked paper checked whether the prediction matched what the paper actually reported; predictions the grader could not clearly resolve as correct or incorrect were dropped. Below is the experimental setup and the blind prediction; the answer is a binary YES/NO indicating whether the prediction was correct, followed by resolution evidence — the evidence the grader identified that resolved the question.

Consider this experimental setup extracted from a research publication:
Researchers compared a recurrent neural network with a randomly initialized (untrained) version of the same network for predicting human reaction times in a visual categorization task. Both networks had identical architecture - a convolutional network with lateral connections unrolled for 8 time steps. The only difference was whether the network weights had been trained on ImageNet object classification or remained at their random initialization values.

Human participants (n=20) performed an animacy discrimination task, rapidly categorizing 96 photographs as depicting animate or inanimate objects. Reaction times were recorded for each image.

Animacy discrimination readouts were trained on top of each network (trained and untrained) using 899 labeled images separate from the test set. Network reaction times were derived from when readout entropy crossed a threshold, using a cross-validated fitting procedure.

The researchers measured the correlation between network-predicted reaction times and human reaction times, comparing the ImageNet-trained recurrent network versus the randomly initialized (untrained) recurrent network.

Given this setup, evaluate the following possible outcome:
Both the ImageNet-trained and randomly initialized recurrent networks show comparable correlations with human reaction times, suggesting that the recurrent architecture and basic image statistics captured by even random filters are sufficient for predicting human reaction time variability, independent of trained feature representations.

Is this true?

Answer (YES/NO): NO